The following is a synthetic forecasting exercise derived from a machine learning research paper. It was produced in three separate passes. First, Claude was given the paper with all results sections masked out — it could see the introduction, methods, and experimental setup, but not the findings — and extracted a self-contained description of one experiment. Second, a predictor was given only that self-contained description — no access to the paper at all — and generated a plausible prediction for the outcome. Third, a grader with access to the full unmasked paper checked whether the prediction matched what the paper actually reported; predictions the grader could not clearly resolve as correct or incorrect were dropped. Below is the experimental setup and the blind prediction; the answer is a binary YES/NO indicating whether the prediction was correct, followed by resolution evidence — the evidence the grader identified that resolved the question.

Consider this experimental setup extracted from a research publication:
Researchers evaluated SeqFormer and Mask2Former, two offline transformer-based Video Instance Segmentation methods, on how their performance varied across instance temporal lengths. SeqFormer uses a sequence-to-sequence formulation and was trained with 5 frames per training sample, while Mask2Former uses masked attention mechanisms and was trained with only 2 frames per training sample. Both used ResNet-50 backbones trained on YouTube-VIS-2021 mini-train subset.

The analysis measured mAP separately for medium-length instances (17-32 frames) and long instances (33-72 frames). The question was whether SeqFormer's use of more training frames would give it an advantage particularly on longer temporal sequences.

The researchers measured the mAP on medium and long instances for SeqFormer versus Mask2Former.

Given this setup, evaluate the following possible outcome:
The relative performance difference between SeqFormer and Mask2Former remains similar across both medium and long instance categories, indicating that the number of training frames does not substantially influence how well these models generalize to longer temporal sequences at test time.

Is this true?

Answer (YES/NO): NO